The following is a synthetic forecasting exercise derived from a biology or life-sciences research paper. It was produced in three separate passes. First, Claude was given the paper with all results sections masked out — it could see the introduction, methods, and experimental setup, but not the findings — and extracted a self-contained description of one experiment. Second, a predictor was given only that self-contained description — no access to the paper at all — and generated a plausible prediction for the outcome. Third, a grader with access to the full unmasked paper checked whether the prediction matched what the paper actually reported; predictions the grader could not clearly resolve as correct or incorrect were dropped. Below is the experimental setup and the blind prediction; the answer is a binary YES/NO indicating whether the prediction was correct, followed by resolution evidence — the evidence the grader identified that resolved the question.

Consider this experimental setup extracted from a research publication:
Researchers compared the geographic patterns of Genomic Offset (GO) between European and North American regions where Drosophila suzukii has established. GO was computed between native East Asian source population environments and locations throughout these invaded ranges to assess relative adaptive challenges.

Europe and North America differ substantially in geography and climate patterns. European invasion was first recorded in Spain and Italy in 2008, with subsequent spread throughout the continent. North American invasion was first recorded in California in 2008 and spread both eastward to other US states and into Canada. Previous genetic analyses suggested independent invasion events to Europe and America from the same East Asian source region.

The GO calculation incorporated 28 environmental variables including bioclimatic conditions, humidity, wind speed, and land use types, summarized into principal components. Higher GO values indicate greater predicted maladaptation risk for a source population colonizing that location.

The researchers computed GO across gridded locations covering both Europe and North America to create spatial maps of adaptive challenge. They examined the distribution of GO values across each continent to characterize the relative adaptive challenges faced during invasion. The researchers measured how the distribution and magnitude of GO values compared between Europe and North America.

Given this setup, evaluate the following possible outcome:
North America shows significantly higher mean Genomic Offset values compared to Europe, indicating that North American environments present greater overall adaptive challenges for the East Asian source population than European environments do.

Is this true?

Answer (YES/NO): YES